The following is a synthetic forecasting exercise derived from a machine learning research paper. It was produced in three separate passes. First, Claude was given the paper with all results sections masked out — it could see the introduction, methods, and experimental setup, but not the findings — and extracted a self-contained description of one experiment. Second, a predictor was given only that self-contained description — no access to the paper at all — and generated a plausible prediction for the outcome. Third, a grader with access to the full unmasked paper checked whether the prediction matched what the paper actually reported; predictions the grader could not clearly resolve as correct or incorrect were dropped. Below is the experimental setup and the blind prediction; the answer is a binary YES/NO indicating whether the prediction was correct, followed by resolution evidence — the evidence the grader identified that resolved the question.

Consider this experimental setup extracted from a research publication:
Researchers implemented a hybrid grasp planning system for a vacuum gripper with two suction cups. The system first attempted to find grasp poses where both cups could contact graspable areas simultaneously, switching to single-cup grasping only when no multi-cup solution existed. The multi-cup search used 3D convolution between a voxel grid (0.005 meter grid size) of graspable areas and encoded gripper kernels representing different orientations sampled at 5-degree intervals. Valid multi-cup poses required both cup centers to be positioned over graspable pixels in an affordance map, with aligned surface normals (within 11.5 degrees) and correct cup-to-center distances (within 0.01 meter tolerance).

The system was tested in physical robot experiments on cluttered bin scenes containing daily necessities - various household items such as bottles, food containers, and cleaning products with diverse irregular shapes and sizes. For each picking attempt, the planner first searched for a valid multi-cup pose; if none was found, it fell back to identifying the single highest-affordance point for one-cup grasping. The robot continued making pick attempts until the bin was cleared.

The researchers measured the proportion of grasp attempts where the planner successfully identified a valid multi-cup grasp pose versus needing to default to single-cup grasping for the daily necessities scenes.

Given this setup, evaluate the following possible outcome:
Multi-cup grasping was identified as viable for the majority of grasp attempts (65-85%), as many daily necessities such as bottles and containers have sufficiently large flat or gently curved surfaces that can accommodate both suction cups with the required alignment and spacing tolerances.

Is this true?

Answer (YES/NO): NO